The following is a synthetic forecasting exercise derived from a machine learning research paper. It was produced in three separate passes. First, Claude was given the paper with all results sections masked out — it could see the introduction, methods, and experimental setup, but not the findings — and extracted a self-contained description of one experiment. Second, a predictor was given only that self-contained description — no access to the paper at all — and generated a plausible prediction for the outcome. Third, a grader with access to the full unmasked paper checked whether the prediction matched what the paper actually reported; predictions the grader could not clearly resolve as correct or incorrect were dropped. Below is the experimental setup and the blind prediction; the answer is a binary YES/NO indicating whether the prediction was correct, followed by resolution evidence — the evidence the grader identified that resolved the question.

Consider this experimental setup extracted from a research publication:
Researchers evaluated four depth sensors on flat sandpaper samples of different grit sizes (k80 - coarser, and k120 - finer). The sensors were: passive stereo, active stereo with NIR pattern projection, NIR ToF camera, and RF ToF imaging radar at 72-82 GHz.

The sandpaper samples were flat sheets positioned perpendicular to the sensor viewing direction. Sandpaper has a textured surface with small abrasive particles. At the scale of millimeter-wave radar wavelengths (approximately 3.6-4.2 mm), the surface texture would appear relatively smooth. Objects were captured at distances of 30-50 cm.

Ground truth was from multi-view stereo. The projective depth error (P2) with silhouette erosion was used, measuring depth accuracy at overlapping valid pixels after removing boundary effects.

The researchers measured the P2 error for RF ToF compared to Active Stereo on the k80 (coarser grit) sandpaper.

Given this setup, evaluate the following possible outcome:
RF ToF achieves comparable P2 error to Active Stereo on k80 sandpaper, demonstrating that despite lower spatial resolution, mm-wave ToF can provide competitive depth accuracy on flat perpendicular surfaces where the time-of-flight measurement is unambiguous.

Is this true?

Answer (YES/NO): YES